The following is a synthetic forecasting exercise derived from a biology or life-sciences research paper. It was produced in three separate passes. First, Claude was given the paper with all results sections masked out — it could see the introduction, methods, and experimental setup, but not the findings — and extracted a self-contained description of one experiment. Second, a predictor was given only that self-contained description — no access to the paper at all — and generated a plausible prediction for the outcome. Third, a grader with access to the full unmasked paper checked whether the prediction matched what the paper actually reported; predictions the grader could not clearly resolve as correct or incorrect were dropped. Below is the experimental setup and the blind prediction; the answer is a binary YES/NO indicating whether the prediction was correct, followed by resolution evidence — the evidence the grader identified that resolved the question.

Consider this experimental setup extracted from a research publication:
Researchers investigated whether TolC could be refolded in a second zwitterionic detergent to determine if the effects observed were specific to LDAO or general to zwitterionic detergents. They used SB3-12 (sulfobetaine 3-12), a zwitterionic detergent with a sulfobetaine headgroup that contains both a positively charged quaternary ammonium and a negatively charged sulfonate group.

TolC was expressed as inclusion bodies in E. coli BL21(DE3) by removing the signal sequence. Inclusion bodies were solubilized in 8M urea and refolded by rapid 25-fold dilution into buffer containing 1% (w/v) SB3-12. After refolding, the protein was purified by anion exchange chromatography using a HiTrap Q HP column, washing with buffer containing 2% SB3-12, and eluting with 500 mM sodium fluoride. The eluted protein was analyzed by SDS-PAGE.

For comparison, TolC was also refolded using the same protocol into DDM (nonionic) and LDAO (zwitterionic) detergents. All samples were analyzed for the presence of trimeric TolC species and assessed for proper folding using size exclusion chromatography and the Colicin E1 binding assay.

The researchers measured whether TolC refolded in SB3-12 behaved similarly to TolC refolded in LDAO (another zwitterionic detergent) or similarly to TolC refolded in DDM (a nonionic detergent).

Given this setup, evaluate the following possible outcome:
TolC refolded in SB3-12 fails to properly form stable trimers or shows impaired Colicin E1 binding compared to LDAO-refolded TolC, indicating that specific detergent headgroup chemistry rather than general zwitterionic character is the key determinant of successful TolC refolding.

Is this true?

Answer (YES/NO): NO